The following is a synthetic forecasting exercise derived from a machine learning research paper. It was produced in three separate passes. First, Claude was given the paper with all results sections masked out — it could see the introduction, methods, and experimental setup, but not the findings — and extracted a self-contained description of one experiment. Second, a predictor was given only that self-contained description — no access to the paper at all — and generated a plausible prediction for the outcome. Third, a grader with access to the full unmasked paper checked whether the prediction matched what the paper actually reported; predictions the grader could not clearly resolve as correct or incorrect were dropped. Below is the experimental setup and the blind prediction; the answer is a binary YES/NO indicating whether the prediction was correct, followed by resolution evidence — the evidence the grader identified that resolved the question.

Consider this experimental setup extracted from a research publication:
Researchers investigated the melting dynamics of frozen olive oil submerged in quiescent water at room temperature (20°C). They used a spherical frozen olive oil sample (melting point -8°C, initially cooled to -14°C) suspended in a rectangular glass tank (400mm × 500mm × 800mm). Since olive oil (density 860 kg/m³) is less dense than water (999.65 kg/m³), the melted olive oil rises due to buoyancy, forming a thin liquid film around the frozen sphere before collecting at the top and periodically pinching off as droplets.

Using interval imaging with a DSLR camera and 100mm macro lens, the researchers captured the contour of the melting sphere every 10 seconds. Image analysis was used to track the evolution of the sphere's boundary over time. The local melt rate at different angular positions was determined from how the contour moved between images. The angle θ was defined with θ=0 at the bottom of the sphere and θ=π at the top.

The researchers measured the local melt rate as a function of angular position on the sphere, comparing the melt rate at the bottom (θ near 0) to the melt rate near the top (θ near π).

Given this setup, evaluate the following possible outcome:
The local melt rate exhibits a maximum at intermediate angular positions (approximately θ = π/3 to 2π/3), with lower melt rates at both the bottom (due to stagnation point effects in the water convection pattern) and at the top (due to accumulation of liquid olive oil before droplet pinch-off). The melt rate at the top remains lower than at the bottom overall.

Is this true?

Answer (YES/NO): YES